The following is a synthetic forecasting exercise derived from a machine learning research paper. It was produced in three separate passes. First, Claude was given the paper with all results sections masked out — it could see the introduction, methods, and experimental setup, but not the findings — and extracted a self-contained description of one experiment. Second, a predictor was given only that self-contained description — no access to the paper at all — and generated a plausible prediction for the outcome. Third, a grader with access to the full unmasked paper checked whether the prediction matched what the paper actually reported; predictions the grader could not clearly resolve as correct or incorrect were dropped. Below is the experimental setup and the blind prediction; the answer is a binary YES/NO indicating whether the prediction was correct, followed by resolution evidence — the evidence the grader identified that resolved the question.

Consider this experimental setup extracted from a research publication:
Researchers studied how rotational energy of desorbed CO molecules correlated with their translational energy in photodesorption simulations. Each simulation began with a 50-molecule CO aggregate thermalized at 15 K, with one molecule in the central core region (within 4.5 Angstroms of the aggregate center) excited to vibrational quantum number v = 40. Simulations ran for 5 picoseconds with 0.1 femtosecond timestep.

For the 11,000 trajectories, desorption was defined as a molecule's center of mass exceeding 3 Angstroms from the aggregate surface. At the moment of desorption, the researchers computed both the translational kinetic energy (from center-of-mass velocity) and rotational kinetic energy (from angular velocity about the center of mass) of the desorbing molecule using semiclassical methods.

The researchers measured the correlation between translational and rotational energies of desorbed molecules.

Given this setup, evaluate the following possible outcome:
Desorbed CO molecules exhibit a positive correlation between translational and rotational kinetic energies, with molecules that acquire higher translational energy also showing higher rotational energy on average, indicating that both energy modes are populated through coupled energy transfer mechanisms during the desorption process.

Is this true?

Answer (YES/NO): YES